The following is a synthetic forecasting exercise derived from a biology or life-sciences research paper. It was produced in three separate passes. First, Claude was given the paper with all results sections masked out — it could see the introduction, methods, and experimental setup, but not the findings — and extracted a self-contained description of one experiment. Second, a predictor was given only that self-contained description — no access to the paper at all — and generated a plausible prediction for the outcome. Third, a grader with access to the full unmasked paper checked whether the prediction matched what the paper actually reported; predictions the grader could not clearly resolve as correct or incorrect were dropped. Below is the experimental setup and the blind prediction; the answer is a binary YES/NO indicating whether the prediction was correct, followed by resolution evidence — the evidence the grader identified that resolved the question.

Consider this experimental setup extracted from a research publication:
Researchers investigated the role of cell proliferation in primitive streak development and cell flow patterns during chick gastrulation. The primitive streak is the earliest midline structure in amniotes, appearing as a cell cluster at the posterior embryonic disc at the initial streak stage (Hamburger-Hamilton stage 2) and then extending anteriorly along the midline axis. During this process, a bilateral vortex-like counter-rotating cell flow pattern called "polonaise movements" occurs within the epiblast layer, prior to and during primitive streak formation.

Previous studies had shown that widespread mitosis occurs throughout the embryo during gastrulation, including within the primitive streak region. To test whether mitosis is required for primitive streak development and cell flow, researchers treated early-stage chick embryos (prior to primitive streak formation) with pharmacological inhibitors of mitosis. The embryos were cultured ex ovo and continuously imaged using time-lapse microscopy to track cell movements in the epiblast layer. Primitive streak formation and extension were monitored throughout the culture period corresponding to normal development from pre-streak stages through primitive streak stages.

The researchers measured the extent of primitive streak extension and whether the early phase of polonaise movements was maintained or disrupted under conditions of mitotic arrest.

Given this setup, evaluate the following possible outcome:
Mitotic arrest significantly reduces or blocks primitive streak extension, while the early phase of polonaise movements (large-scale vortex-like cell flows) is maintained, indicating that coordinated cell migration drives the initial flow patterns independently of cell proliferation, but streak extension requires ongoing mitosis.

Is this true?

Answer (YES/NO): YES